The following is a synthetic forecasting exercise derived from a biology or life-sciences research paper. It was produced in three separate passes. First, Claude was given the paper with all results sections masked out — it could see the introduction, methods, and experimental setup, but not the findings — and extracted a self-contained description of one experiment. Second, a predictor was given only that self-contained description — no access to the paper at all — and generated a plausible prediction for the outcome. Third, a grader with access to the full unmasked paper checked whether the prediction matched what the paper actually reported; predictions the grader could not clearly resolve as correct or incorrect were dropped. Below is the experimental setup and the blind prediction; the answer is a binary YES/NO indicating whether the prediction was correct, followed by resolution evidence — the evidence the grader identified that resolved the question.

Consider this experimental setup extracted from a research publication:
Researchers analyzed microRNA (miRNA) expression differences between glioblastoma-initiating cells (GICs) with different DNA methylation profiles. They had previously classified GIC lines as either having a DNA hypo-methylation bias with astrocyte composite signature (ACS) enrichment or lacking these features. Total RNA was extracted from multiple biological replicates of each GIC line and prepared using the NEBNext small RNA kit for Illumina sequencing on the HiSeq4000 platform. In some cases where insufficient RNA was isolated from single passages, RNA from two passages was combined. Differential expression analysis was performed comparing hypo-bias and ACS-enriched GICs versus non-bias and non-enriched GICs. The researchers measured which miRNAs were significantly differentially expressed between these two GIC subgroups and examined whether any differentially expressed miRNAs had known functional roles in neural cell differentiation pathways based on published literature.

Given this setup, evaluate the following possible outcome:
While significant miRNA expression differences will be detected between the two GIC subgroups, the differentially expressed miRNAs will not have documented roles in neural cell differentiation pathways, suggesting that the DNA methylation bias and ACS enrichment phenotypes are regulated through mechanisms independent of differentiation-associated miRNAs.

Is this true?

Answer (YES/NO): NO